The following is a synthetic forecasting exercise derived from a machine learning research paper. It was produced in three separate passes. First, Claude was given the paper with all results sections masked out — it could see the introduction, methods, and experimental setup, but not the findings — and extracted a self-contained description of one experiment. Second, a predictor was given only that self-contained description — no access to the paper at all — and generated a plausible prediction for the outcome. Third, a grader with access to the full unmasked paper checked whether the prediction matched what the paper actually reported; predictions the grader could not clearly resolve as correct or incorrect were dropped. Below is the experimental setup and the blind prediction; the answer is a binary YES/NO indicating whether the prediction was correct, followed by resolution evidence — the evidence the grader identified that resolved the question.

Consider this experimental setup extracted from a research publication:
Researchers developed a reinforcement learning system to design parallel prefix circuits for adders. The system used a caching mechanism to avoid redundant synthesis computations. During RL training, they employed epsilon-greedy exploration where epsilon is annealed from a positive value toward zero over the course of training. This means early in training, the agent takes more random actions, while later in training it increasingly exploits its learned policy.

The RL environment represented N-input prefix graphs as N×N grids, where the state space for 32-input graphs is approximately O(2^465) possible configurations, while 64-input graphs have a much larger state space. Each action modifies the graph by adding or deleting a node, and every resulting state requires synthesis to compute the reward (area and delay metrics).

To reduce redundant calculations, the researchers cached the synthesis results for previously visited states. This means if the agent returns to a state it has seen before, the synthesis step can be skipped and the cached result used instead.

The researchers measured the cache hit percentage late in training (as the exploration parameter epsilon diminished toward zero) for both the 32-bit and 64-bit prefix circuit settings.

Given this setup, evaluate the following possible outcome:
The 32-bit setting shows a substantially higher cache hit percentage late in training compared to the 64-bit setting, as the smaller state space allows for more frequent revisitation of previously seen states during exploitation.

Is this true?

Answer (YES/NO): YES